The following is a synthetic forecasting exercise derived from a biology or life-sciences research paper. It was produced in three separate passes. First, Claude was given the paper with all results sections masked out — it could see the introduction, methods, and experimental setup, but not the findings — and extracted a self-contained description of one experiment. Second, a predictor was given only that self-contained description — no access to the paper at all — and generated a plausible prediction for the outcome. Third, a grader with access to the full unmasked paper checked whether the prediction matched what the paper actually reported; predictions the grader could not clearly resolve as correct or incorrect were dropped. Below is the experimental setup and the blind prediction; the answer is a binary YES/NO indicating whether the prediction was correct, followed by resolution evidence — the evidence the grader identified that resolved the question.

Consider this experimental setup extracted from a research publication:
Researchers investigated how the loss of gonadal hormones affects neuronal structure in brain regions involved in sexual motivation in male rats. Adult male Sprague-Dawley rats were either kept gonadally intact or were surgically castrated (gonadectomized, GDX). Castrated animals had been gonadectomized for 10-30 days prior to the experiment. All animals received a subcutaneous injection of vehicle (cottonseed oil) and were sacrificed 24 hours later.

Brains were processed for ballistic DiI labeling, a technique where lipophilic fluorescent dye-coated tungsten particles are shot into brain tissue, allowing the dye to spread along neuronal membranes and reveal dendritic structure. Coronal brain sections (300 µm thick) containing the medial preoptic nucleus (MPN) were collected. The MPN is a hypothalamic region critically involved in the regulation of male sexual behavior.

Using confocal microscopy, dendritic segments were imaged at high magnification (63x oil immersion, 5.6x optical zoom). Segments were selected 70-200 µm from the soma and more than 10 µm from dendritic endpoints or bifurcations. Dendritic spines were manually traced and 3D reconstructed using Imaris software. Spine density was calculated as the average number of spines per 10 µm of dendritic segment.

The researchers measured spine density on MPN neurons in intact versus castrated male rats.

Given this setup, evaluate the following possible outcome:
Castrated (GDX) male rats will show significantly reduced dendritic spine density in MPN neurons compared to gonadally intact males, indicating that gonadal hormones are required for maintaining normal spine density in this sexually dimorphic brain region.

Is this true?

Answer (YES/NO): YES